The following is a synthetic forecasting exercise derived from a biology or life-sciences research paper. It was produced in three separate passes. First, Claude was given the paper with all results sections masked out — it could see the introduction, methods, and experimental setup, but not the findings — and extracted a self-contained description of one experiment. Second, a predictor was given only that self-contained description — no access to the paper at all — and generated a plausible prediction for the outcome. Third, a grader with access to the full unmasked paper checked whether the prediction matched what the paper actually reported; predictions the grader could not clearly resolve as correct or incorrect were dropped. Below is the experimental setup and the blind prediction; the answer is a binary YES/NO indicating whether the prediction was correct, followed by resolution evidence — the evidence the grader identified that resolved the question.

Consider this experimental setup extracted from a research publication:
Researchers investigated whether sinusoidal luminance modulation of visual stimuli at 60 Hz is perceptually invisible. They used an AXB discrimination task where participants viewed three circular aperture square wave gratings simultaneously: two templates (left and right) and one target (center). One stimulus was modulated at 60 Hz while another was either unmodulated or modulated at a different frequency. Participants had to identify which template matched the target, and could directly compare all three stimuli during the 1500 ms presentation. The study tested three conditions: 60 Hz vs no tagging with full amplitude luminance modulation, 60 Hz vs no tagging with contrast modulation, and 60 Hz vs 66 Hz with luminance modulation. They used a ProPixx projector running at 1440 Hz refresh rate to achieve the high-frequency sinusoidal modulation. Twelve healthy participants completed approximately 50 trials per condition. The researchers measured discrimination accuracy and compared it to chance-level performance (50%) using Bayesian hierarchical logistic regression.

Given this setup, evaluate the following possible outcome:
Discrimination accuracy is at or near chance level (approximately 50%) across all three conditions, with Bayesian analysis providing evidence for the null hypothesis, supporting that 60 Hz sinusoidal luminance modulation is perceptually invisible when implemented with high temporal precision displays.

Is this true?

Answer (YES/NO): YES